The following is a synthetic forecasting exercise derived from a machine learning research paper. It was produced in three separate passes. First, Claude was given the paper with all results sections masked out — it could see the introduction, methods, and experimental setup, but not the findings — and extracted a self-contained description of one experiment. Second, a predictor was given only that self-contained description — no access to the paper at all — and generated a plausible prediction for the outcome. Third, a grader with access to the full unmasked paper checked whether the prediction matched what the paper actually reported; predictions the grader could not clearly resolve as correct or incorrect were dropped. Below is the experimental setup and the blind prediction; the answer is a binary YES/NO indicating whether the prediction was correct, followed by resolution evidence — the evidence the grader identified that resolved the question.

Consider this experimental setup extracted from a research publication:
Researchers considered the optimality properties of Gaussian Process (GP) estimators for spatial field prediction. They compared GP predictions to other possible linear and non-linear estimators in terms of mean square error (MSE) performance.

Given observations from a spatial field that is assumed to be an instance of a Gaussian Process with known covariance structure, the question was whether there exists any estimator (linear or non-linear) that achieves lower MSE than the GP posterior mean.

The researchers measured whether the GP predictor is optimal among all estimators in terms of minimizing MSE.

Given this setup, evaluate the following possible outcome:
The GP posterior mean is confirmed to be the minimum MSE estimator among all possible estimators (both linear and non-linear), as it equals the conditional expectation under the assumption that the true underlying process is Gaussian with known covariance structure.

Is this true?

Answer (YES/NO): YES